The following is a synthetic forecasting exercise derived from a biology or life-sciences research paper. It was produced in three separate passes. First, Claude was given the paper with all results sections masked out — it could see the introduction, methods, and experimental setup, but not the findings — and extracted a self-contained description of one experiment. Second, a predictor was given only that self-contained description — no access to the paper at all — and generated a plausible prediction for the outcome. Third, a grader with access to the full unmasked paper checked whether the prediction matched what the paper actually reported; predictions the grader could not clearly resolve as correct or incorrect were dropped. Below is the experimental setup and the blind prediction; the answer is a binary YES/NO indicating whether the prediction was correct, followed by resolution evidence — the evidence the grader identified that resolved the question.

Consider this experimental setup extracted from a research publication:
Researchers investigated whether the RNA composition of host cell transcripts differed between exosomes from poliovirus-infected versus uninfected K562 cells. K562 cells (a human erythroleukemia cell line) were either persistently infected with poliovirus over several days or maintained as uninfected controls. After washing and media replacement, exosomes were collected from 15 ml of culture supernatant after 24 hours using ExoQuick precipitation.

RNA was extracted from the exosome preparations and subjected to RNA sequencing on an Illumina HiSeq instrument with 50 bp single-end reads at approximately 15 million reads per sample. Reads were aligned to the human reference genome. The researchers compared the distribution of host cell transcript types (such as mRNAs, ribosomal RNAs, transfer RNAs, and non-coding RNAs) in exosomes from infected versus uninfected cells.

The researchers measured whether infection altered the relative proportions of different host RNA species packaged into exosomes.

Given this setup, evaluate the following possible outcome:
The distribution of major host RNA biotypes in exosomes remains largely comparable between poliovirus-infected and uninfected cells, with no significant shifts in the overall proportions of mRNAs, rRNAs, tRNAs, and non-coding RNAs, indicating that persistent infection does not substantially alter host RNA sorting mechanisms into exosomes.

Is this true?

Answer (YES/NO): NO